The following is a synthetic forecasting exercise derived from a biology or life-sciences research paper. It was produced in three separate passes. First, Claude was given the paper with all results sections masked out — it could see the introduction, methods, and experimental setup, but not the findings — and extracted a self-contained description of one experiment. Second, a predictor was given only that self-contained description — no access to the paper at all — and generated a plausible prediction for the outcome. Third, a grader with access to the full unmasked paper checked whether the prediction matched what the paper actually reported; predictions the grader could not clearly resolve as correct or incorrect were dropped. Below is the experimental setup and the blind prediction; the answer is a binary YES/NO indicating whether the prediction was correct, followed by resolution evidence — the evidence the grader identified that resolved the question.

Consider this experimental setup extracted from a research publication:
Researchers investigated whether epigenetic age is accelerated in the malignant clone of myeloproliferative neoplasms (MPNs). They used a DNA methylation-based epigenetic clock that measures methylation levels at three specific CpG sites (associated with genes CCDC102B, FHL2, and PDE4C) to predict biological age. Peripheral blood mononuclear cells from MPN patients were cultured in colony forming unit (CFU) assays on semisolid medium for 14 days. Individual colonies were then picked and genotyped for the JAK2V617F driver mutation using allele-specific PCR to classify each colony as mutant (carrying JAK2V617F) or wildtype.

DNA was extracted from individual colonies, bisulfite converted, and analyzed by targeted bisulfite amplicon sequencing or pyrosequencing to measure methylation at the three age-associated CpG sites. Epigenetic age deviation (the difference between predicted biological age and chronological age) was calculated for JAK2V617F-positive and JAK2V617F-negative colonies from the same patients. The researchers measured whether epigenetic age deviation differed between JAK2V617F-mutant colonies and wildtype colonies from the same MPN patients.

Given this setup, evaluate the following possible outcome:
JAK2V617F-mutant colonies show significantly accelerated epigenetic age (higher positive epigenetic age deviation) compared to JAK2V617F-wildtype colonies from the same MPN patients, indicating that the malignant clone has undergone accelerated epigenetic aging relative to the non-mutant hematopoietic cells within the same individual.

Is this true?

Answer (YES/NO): YES